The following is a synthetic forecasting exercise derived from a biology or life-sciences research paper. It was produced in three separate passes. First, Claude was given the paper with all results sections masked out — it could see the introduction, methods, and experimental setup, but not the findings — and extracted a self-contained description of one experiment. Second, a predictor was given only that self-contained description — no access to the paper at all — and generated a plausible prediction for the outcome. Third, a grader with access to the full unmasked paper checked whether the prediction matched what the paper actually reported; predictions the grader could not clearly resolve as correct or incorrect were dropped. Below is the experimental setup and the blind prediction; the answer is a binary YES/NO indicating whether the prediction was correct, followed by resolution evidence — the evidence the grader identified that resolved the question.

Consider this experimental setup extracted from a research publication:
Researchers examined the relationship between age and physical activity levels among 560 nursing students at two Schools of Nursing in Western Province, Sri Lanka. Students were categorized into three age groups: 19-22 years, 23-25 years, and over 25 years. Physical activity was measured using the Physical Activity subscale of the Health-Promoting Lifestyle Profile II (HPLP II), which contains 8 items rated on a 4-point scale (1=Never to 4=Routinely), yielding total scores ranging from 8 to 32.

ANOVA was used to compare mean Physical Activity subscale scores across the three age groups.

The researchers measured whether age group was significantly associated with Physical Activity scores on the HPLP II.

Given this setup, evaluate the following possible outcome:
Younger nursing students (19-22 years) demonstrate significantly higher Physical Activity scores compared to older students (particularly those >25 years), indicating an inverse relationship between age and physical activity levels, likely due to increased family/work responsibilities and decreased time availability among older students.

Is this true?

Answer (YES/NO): NO